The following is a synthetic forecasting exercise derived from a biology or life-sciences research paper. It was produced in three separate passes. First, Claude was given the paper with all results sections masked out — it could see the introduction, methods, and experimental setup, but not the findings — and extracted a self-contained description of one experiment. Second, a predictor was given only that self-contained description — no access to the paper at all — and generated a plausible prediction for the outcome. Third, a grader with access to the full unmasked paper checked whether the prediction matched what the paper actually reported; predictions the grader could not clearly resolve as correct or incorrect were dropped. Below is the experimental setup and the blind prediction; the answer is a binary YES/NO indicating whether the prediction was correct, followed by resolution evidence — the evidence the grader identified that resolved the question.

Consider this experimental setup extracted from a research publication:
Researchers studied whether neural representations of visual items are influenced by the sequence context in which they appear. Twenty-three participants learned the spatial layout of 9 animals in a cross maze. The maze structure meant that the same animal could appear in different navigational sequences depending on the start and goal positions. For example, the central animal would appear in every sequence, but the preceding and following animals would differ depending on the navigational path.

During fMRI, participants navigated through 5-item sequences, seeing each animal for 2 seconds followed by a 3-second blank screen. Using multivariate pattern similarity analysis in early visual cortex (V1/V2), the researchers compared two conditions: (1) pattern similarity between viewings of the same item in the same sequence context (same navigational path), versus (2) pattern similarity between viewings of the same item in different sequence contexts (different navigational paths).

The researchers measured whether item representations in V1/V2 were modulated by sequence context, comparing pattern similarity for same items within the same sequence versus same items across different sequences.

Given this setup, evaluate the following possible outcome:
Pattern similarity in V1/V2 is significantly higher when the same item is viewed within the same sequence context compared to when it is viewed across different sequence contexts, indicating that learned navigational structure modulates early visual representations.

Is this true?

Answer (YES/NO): NO